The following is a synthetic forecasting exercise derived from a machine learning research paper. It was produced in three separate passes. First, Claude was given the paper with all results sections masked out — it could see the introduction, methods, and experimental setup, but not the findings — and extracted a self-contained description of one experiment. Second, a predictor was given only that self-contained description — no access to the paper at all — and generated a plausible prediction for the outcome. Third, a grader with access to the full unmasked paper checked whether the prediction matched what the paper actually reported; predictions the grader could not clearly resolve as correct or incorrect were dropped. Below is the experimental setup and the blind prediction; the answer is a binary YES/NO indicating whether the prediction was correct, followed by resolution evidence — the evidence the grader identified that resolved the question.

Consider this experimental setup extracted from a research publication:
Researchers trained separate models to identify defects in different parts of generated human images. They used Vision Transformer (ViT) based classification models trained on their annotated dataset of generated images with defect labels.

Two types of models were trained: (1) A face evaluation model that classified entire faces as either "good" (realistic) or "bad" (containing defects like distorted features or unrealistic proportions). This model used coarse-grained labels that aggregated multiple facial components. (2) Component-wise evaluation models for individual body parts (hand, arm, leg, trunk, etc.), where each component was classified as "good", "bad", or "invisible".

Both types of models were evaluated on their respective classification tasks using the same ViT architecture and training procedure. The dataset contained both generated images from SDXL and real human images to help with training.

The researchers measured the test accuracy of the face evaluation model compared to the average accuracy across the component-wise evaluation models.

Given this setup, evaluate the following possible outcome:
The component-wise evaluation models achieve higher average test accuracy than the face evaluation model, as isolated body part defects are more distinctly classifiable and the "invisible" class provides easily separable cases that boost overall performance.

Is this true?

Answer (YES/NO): YES